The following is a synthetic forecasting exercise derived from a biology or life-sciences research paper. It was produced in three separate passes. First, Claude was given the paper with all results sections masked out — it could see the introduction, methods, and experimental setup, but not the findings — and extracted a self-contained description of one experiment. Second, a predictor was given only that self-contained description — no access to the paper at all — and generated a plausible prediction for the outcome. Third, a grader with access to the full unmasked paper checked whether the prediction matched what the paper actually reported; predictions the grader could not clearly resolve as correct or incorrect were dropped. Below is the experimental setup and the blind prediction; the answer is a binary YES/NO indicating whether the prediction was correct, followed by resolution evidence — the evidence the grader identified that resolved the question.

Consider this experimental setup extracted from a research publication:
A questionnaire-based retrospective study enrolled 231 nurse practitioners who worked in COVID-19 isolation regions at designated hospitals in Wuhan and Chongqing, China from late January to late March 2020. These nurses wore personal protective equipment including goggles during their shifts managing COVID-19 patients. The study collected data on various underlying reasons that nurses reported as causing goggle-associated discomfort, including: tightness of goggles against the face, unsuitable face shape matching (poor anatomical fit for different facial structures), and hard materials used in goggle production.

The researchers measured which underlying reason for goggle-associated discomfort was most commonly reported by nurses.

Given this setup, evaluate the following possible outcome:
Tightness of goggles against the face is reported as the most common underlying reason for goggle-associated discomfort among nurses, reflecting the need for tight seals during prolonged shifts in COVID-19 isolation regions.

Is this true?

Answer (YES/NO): YES